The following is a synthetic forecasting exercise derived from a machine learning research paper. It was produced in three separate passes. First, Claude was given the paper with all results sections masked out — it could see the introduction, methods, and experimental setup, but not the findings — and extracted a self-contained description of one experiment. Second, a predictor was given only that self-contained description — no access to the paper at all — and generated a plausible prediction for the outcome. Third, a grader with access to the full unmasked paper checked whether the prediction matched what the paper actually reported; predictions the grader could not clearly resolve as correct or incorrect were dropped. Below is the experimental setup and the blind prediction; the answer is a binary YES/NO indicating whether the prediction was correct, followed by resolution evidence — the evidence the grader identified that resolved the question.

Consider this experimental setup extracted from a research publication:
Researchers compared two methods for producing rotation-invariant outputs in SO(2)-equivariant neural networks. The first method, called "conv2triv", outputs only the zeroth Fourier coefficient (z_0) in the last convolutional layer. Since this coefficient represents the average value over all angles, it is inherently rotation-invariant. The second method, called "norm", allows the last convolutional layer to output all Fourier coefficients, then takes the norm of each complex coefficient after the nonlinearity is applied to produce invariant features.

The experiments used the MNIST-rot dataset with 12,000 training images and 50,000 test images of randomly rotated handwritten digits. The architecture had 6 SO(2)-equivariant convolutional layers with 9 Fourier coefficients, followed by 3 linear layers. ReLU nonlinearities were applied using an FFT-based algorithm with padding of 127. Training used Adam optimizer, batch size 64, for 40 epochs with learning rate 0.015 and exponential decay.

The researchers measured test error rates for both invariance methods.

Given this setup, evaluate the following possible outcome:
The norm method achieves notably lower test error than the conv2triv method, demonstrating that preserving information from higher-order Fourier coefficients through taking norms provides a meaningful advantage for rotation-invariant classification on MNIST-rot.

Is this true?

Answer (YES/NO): YES